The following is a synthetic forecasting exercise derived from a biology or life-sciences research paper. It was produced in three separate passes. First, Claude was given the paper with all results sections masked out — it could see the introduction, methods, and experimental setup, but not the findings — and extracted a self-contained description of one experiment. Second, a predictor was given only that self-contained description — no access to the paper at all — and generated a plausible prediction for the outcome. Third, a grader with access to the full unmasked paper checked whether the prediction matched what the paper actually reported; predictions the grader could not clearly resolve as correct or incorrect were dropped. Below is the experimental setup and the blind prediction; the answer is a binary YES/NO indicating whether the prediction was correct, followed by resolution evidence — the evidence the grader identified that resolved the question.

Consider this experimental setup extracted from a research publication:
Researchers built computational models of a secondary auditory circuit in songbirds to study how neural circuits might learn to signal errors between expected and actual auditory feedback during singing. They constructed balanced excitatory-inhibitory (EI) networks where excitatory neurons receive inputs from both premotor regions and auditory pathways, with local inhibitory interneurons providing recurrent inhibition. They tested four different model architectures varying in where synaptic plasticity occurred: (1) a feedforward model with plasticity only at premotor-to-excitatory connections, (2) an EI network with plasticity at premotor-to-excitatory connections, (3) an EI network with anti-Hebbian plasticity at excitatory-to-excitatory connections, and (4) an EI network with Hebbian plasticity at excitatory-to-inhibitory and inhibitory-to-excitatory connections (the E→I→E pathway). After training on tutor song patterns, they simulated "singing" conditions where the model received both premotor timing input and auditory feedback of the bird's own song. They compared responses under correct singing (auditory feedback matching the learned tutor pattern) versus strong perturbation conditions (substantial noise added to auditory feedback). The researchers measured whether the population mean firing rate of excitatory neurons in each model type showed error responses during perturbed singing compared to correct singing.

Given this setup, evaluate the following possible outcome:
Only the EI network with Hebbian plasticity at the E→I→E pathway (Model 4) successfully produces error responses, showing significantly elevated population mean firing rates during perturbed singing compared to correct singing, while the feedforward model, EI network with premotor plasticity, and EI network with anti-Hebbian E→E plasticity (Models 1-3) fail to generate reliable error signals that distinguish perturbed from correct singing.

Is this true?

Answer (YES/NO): NO